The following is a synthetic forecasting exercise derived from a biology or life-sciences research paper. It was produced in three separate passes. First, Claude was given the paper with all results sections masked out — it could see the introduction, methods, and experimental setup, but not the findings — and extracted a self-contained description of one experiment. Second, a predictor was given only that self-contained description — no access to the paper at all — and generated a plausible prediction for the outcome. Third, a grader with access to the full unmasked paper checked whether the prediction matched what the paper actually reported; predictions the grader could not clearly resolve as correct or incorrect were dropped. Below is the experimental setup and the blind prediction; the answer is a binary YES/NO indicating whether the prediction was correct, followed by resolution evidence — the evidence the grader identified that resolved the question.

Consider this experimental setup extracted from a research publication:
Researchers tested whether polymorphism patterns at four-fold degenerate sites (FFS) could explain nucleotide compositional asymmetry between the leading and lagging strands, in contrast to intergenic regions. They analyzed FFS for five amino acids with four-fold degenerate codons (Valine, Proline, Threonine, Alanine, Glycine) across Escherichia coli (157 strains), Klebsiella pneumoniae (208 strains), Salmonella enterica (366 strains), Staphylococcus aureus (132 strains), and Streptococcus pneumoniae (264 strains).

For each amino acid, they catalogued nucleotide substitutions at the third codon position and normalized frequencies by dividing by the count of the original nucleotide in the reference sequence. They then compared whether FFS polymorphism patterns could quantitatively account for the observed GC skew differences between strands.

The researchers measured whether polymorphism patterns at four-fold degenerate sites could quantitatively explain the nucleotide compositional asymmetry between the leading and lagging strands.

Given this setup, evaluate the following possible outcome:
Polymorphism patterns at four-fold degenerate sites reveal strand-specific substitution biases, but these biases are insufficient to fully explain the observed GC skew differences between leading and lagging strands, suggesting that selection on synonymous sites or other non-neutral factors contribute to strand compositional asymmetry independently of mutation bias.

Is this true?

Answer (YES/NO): NO